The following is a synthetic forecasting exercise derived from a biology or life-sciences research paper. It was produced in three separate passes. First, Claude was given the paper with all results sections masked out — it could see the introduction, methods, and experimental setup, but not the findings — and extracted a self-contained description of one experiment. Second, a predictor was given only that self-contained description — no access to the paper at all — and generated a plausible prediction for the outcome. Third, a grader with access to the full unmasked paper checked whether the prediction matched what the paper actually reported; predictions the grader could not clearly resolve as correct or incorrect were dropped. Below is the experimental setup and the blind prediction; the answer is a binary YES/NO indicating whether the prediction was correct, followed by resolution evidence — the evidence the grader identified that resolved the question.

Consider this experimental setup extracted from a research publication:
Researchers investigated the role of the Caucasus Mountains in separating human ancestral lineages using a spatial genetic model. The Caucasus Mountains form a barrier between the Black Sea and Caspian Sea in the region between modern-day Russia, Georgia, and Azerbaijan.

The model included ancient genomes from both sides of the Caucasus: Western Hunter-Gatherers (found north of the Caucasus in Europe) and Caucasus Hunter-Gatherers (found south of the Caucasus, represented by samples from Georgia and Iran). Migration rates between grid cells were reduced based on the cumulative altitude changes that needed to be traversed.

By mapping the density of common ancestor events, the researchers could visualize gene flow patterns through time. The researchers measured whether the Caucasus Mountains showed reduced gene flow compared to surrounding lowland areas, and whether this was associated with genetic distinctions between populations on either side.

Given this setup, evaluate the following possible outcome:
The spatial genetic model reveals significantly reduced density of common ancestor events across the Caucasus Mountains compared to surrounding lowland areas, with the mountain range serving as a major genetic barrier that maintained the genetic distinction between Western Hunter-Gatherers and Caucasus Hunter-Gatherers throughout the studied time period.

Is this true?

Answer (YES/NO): YES